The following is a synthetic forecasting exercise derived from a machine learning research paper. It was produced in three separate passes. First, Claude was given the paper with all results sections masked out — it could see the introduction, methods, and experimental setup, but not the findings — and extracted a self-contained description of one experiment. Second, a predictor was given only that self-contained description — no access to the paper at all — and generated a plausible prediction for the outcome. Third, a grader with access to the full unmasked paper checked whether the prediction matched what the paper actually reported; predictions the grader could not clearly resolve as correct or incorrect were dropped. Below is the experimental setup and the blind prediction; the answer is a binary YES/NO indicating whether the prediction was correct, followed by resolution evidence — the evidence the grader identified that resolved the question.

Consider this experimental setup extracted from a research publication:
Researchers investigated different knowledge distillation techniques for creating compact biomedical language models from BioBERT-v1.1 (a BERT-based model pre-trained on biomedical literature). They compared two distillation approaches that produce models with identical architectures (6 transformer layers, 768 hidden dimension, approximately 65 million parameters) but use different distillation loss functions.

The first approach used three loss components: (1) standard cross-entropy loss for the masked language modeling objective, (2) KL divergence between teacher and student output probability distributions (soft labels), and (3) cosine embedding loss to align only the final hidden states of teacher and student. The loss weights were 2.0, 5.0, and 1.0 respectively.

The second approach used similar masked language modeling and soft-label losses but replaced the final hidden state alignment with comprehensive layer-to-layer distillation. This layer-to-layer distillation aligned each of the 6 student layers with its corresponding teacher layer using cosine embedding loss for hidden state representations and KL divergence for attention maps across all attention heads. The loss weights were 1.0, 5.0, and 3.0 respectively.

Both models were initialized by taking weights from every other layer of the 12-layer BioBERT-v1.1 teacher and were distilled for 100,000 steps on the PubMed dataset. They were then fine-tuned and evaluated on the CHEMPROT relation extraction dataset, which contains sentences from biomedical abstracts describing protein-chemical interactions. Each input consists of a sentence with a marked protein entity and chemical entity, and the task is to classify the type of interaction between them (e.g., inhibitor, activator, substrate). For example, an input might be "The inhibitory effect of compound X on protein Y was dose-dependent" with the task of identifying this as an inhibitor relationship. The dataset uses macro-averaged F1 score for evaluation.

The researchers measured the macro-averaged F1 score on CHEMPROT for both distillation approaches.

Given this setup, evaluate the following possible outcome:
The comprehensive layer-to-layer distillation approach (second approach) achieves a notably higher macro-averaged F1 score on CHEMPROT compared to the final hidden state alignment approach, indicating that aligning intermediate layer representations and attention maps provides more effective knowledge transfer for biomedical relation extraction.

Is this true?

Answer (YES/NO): YES